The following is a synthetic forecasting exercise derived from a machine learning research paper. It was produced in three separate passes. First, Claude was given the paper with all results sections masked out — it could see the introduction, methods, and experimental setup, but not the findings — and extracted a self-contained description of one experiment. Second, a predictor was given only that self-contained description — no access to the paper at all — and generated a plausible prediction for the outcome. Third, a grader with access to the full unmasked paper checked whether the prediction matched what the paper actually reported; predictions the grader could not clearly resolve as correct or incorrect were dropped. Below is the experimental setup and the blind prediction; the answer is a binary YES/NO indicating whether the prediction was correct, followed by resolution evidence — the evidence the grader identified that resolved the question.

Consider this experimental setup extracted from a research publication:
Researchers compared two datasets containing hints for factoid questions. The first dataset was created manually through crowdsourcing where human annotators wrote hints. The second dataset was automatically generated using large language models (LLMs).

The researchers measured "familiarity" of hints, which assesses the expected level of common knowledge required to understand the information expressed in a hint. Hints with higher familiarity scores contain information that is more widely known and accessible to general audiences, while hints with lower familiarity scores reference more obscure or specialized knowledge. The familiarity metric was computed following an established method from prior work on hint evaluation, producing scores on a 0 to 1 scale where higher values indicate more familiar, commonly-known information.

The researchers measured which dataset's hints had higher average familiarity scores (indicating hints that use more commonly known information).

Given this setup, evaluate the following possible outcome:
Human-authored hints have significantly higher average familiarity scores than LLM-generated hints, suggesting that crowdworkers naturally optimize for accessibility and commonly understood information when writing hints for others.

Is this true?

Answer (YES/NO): NO